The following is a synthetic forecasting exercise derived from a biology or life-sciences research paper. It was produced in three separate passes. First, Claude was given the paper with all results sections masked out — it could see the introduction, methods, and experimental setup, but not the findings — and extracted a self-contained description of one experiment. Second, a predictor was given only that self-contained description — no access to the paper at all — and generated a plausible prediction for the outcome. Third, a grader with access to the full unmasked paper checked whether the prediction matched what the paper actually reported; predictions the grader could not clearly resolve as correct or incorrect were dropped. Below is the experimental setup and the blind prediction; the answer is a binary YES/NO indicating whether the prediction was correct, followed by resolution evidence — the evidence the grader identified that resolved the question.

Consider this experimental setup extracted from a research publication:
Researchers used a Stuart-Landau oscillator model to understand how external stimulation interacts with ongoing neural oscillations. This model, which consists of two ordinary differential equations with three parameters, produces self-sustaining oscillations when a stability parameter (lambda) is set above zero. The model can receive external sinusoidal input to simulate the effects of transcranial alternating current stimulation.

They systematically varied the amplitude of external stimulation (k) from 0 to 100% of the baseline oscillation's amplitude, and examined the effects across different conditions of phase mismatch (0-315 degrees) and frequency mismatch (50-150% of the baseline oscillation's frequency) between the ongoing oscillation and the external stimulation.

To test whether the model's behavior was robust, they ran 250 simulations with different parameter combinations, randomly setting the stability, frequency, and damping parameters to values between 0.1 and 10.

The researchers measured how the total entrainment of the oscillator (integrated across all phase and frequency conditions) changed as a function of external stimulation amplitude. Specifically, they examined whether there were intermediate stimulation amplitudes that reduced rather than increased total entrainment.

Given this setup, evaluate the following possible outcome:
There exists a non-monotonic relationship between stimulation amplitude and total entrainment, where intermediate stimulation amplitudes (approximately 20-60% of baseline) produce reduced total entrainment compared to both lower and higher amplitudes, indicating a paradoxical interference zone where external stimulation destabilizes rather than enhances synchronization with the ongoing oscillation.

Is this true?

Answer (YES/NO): NO